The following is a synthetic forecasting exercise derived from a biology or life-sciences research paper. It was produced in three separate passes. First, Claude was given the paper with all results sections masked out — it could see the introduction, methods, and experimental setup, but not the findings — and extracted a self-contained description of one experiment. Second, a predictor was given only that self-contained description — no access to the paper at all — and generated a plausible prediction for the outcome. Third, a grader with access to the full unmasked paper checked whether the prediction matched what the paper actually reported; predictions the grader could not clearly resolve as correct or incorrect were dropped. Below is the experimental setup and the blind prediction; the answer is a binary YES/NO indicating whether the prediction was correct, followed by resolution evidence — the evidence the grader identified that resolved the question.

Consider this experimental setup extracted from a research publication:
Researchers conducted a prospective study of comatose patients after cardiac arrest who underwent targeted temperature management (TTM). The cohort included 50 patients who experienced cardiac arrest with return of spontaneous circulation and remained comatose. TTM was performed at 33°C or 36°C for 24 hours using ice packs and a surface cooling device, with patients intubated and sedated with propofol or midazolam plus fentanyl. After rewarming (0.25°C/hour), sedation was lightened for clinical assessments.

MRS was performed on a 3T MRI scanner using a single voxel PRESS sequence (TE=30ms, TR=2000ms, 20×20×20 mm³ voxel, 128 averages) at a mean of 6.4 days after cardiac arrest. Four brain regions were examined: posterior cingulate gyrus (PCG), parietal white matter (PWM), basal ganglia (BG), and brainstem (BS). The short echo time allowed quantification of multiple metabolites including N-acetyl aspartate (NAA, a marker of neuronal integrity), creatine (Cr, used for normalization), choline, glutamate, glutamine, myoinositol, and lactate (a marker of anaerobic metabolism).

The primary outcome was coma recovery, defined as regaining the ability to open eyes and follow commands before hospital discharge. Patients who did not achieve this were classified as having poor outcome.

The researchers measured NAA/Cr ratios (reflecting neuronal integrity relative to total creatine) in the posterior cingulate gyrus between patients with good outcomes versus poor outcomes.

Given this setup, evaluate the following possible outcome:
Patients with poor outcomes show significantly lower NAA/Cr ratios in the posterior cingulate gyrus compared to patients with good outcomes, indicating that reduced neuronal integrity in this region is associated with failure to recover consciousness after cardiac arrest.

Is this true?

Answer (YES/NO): YES